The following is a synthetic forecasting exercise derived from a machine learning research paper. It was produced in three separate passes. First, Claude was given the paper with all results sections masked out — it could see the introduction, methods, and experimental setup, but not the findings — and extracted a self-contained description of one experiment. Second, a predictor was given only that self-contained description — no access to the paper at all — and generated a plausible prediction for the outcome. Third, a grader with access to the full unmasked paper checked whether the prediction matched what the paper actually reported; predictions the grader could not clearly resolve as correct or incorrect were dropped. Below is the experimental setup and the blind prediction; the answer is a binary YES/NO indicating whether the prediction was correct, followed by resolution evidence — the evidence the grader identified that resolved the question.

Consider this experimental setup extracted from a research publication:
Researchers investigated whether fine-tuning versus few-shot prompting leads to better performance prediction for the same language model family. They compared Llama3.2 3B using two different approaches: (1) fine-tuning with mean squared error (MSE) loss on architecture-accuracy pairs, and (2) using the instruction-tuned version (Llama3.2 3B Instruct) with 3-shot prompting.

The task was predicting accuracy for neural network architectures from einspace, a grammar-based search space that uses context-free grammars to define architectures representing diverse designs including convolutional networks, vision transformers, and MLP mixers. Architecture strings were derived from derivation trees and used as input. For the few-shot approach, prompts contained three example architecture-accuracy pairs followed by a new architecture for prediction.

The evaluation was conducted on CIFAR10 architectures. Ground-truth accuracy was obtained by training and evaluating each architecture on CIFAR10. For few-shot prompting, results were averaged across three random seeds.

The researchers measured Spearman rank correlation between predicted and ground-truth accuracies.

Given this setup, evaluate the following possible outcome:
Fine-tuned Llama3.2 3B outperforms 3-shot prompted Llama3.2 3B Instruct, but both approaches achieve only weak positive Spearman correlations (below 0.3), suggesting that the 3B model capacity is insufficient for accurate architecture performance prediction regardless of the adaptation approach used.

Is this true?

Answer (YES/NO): NO